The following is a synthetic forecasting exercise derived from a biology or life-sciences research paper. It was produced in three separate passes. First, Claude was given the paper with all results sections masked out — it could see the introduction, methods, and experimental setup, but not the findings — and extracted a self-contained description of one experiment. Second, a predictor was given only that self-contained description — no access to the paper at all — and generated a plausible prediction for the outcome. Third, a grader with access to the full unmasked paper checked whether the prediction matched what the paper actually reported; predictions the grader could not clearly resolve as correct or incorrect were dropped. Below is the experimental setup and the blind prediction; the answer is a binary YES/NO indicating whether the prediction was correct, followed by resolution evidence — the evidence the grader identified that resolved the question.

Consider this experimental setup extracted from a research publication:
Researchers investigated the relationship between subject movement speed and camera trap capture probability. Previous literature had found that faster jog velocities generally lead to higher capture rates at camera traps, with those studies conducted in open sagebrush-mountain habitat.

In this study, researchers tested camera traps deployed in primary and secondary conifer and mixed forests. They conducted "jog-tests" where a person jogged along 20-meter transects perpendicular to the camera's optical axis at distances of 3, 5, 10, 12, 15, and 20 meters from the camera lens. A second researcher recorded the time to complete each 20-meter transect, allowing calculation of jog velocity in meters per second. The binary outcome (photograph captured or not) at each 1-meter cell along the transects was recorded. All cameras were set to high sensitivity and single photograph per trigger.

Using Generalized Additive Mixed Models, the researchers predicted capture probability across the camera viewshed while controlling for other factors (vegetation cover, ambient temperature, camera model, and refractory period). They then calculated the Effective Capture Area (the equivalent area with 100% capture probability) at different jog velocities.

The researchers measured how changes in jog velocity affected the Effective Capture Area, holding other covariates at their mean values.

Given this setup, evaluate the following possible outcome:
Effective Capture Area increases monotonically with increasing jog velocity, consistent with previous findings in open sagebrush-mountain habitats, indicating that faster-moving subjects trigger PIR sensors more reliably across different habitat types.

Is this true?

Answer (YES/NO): NO